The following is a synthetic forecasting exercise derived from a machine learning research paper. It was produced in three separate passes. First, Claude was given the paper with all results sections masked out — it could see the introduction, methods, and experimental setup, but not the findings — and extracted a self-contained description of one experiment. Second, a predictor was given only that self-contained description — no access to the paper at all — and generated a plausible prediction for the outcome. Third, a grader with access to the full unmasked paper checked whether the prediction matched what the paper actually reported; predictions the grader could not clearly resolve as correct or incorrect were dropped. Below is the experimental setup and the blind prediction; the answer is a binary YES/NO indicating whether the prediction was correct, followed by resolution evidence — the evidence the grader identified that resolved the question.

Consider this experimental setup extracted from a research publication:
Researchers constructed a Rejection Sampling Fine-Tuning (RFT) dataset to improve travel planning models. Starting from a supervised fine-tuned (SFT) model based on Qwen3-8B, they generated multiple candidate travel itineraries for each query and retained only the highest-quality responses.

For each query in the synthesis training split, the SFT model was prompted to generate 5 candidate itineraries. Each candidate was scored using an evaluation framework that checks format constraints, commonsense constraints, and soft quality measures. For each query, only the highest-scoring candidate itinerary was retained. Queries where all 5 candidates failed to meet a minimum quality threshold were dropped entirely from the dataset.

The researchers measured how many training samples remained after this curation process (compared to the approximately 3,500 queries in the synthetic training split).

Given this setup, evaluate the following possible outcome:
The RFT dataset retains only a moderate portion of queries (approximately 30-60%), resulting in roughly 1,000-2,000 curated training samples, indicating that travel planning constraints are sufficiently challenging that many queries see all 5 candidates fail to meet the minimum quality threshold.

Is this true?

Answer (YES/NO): NO